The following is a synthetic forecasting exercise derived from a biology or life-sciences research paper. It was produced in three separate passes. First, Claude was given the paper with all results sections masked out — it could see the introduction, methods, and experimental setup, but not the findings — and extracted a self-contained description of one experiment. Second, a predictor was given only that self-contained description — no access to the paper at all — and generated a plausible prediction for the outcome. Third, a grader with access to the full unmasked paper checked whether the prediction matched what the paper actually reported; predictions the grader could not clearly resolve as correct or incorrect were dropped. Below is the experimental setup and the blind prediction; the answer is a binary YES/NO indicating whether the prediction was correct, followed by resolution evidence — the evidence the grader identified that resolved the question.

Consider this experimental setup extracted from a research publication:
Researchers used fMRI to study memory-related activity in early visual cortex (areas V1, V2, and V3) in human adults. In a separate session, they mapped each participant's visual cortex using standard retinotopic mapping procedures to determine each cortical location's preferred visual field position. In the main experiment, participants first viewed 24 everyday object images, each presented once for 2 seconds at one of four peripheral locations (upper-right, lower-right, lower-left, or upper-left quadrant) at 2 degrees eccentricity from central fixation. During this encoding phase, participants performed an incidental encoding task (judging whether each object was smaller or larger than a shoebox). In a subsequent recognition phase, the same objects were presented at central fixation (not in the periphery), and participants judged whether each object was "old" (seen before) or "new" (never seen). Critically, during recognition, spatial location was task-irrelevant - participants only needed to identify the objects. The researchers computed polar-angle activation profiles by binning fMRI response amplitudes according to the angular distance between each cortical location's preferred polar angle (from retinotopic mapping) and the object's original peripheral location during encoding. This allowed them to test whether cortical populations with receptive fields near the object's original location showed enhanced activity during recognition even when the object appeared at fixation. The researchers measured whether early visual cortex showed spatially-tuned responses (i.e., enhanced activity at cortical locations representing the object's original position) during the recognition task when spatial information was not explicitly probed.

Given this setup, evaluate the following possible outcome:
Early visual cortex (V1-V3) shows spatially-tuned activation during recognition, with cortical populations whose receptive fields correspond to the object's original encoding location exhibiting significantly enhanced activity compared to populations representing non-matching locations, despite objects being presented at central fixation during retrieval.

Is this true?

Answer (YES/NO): YES